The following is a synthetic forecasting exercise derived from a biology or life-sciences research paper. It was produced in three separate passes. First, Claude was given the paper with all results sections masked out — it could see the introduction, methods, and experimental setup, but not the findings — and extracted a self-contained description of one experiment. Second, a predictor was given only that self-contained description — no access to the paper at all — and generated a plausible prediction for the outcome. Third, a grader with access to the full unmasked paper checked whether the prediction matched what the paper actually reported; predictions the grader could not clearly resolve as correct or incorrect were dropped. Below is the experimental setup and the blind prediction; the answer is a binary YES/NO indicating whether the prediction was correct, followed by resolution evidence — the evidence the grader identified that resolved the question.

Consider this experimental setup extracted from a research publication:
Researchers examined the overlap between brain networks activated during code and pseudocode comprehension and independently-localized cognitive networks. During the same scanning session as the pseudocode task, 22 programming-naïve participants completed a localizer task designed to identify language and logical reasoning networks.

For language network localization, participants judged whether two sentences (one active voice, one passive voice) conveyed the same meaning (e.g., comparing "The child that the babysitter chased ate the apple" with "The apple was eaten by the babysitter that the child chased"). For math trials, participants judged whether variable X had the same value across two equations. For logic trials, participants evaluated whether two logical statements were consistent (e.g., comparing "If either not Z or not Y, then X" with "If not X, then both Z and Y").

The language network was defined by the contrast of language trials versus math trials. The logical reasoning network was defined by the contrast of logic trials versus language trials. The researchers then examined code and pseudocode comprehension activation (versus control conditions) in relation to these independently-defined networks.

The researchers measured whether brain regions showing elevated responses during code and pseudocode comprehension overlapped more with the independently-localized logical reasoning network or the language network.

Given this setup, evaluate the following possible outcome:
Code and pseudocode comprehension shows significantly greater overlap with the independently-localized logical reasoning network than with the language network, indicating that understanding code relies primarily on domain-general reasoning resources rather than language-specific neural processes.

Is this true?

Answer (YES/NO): YES